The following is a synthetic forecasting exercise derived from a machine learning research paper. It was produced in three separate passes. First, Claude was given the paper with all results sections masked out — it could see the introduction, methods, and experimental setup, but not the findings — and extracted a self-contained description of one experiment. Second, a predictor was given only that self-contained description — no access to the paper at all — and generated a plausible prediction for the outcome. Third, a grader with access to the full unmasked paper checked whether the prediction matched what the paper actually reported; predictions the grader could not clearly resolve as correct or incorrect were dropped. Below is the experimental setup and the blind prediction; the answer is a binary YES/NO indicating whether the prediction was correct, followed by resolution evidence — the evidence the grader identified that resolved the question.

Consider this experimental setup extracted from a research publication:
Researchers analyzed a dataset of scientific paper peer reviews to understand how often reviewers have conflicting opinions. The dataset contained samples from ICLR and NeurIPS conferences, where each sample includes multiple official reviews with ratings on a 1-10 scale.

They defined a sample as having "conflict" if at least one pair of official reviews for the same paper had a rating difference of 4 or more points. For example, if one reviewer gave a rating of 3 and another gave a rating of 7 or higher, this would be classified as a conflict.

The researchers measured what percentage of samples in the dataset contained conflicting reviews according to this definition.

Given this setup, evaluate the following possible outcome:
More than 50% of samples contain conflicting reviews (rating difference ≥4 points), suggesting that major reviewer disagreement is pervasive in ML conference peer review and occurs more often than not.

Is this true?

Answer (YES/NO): NO